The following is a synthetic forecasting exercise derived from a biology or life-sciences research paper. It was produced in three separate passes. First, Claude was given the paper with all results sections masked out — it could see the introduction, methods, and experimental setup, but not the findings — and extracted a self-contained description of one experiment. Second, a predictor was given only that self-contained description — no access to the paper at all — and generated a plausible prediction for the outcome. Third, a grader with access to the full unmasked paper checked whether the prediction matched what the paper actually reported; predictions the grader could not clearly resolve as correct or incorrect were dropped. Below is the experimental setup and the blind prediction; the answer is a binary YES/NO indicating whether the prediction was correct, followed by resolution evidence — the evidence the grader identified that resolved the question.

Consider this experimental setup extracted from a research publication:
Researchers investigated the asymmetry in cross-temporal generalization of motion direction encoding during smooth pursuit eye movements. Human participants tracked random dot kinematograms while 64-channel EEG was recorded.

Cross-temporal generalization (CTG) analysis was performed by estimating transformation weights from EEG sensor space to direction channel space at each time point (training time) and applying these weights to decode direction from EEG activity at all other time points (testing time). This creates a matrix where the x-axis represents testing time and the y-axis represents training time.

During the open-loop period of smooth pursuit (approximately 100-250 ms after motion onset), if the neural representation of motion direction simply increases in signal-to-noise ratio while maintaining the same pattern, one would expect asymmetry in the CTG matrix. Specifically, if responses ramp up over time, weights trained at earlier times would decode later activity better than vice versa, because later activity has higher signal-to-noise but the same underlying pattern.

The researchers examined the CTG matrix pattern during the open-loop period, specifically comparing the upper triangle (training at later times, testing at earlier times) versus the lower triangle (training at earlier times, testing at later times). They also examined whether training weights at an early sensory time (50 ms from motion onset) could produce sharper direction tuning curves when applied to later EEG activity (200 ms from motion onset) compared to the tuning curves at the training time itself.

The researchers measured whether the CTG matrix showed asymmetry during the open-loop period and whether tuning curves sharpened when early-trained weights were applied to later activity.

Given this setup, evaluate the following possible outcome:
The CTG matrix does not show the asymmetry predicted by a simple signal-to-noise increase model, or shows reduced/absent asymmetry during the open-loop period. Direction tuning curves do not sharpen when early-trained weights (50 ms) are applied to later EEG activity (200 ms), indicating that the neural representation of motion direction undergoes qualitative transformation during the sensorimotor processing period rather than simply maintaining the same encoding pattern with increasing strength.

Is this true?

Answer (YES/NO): NO